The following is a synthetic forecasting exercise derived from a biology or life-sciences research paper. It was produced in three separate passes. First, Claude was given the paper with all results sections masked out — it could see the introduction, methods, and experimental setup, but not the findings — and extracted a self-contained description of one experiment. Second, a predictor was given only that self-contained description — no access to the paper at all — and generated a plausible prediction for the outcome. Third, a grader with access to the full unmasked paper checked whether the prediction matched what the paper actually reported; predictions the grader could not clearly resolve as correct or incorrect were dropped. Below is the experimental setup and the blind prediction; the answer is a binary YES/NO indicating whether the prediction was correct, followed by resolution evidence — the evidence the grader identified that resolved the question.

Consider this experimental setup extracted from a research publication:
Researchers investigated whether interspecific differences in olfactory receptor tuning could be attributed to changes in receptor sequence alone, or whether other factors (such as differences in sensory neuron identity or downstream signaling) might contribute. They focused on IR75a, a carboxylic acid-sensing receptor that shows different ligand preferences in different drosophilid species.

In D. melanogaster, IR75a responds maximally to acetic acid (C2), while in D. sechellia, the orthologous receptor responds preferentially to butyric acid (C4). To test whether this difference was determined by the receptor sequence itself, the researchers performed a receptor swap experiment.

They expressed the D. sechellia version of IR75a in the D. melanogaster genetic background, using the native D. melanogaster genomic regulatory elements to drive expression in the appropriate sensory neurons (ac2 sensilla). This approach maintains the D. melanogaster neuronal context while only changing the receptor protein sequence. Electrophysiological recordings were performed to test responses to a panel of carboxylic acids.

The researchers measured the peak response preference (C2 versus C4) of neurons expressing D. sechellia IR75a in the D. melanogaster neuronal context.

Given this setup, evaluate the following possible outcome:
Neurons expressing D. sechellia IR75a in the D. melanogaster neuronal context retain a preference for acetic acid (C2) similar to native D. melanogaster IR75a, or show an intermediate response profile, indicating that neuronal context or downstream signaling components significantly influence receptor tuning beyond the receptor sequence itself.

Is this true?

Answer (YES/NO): NO